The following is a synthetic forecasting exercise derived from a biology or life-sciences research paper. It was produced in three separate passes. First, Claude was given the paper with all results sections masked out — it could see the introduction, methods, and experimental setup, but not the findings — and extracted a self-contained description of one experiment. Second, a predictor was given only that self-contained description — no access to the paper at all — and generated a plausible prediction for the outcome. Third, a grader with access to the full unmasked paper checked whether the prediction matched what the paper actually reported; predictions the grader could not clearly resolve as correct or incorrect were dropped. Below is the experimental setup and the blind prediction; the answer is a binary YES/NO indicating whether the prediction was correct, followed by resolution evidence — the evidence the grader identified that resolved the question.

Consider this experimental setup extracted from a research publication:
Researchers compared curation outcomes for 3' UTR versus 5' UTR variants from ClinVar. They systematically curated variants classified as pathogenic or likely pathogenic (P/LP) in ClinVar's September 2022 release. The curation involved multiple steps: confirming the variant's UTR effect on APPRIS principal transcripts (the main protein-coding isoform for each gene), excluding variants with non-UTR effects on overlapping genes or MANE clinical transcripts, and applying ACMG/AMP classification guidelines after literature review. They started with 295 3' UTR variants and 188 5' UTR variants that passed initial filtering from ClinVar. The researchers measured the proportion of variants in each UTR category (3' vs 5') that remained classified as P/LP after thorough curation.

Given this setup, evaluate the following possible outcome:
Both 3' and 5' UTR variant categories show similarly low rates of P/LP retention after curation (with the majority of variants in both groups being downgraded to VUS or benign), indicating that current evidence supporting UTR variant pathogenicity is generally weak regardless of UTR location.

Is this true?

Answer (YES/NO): NO